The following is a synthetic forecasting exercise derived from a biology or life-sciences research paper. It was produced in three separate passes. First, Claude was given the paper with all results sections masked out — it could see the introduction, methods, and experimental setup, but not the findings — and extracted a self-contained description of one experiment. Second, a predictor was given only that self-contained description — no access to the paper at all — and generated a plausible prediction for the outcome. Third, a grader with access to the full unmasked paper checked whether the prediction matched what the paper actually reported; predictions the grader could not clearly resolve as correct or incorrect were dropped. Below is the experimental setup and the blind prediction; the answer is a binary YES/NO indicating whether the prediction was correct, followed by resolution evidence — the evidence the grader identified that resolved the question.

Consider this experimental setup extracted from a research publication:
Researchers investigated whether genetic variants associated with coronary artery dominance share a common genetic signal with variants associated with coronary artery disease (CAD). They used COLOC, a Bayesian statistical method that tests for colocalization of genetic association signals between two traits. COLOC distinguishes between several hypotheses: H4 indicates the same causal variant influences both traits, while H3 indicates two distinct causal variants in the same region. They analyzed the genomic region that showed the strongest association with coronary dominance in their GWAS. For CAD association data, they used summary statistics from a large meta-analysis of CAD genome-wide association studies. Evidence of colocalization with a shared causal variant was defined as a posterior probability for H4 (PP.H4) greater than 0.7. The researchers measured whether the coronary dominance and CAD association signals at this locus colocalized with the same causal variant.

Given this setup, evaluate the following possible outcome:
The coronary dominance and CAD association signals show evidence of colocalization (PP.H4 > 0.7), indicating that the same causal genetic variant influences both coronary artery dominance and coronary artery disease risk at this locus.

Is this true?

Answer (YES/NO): YES